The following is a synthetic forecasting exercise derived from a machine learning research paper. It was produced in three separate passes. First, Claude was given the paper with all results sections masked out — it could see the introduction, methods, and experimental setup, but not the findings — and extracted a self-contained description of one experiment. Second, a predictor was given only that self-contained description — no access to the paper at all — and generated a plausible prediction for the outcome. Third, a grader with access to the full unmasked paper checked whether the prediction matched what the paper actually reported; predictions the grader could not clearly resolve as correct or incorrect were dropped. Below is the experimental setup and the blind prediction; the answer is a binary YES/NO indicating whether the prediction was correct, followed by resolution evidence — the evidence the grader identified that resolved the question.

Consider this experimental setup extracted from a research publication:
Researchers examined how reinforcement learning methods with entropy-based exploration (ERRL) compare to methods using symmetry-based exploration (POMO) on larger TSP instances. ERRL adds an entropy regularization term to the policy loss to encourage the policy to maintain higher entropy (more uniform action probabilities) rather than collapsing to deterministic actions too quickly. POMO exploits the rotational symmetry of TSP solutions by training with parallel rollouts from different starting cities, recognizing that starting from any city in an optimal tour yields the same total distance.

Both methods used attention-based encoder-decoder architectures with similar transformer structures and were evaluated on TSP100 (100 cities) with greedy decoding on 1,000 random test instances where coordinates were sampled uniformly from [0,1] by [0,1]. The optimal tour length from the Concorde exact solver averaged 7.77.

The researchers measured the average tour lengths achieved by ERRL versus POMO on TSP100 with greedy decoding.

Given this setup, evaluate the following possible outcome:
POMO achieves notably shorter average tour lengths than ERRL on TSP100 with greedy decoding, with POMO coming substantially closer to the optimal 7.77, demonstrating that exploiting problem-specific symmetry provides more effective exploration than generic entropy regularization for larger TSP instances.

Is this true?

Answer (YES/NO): NO